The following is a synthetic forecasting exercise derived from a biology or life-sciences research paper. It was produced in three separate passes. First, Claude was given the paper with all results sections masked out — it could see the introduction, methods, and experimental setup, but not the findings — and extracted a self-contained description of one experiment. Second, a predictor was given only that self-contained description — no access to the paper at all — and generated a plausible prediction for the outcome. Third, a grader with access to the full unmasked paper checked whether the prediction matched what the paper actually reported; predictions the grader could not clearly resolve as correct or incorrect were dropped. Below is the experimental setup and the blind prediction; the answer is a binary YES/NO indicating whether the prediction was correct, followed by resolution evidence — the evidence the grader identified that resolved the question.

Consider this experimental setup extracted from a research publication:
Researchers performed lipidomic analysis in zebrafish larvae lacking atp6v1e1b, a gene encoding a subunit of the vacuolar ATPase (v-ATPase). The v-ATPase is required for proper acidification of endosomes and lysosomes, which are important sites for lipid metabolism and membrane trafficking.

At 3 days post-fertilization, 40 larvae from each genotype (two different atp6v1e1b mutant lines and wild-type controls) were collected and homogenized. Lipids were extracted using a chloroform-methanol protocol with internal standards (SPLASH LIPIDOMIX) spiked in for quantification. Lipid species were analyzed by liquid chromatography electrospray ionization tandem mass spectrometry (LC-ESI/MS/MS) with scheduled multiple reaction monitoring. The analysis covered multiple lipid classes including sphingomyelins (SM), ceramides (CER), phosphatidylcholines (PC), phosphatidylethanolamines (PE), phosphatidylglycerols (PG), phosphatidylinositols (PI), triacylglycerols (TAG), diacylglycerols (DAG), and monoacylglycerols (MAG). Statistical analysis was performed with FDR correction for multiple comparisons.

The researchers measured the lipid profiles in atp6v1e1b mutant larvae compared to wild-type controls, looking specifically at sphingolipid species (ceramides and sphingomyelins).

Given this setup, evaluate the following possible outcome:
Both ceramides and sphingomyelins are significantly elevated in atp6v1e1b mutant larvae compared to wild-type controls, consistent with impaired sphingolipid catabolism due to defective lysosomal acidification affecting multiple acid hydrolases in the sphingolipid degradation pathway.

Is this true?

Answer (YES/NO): NO